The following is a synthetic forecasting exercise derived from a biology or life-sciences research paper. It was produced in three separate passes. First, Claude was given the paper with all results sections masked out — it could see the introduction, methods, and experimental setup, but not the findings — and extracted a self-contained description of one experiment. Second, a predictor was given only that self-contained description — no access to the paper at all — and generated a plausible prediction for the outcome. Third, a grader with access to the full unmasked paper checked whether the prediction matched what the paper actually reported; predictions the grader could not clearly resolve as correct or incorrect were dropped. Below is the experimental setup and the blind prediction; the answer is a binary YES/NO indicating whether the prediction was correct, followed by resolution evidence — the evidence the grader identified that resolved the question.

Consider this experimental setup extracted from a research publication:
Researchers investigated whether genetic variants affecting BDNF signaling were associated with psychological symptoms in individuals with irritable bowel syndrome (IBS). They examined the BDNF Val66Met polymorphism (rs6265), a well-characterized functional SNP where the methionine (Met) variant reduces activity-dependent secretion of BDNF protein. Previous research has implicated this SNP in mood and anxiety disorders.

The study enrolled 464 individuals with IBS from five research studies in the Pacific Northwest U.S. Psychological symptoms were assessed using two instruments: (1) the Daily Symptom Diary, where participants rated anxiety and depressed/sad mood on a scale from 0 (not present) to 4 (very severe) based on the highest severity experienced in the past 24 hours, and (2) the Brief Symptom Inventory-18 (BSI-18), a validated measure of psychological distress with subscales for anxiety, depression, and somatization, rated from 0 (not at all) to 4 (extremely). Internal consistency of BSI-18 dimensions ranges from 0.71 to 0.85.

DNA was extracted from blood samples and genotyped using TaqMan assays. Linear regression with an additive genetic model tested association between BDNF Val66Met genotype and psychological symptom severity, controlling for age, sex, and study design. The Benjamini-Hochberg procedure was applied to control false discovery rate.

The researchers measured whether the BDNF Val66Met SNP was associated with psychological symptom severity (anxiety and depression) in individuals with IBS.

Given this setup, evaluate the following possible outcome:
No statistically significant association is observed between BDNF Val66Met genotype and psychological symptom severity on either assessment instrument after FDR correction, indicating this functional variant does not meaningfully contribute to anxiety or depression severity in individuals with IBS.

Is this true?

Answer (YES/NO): YES